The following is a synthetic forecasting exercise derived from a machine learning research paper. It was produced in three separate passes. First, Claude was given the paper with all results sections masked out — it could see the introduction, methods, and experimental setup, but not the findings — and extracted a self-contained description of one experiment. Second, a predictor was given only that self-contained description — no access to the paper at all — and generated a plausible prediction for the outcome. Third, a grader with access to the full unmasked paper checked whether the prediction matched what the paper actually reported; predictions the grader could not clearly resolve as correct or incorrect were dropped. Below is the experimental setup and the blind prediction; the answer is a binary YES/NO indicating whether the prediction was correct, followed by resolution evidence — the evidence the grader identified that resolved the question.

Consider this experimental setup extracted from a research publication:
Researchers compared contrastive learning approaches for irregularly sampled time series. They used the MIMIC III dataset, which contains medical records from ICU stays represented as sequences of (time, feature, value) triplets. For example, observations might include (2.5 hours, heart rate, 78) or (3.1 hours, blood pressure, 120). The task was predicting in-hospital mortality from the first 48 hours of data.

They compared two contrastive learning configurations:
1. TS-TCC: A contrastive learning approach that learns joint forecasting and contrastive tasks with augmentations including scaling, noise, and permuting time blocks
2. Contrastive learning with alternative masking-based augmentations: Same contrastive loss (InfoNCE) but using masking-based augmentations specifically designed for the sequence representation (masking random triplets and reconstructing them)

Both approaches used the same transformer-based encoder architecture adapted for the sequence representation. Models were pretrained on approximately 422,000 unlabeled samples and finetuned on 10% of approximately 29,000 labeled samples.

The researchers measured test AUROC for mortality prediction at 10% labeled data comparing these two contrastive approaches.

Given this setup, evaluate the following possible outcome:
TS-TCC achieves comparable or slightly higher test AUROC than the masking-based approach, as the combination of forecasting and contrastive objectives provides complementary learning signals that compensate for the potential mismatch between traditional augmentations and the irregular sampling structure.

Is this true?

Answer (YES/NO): NO